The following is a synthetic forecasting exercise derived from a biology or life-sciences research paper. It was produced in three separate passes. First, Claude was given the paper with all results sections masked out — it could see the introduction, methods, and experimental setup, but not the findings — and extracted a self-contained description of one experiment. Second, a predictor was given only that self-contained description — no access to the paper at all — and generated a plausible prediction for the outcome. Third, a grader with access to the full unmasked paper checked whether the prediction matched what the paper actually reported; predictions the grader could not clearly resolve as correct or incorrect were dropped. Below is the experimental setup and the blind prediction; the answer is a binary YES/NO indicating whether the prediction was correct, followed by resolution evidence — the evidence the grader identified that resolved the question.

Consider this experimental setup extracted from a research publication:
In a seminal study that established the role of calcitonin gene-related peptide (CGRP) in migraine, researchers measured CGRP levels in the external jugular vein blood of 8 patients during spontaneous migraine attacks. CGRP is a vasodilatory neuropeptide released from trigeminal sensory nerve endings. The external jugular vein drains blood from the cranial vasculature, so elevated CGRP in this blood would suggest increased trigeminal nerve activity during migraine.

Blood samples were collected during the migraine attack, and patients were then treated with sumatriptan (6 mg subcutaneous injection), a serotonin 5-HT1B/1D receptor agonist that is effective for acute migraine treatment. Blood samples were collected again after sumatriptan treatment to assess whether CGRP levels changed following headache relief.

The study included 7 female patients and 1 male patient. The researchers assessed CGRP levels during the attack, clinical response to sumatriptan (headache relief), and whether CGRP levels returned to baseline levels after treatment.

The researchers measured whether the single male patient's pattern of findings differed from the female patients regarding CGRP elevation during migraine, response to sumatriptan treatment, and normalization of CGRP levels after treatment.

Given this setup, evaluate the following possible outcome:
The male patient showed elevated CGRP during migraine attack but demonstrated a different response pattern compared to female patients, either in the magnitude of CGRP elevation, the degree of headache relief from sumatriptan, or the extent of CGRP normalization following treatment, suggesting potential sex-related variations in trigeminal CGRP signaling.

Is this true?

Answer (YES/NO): NO